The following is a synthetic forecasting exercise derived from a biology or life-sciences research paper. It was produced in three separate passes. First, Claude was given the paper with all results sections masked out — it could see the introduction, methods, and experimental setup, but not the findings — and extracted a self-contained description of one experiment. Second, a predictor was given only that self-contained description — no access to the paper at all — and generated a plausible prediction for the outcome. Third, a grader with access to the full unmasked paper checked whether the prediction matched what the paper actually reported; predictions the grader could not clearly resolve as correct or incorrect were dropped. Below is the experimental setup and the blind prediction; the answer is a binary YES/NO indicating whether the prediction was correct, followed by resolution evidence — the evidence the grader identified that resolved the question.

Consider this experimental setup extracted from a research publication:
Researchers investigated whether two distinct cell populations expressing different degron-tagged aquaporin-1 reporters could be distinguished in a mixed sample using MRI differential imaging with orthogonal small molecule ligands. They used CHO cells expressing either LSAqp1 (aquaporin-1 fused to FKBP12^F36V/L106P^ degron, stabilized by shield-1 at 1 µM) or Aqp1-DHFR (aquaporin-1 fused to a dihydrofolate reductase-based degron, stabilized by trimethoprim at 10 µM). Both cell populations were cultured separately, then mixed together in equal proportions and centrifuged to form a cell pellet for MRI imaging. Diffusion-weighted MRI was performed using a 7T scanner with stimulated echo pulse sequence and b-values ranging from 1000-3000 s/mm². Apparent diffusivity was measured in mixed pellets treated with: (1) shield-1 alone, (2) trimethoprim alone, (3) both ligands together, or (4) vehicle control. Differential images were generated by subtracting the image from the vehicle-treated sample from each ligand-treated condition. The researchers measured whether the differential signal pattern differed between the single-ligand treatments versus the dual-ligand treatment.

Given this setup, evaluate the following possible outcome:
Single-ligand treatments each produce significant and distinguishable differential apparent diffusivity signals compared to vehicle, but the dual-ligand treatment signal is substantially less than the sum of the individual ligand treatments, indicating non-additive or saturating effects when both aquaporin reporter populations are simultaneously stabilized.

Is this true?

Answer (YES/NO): NO